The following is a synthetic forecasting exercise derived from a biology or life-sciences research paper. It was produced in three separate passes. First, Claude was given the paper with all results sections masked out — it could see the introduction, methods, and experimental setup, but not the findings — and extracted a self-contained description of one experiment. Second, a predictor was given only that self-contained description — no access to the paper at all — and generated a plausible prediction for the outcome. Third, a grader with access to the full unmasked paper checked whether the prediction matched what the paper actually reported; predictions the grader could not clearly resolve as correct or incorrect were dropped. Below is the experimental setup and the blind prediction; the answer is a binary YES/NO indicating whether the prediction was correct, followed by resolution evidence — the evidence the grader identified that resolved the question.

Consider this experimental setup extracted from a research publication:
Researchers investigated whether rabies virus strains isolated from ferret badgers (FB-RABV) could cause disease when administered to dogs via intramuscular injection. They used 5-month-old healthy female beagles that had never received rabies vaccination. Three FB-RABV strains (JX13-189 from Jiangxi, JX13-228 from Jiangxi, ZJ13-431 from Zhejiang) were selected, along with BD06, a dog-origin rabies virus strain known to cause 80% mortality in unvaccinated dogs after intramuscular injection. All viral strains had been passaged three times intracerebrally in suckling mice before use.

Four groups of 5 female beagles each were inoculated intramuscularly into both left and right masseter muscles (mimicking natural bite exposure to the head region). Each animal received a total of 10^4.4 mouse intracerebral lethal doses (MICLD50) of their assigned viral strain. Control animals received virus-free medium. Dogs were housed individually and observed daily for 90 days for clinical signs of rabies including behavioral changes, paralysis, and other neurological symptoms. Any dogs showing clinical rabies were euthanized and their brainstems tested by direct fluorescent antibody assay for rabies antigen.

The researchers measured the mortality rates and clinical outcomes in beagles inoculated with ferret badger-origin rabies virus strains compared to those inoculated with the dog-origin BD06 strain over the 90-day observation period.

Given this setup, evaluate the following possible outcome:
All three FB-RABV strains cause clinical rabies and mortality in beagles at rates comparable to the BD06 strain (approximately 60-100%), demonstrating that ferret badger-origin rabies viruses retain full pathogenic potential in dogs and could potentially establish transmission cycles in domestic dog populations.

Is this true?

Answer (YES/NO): NO